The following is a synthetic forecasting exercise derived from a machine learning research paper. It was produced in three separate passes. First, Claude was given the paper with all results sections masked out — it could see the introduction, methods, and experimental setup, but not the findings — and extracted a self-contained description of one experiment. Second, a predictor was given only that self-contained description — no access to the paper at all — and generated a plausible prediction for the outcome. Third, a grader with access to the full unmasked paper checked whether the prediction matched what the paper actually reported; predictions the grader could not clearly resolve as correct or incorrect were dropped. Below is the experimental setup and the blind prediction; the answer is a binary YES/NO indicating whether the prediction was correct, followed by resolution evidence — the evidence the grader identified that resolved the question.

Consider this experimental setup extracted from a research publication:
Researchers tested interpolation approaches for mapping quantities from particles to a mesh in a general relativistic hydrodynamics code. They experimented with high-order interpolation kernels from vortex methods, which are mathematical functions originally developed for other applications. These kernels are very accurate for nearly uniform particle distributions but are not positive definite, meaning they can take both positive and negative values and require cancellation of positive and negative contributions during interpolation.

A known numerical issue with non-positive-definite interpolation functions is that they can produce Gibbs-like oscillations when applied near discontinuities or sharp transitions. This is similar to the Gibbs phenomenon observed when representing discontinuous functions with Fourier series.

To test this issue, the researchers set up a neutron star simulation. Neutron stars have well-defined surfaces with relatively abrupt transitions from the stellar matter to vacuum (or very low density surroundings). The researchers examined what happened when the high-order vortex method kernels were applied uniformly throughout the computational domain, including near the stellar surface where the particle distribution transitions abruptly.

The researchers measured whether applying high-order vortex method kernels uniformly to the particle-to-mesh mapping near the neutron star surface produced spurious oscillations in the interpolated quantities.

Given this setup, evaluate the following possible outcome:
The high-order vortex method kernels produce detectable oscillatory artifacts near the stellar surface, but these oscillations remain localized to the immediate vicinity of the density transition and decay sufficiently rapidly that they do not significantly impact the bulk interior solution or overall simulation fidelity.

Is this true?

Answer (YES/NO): NO